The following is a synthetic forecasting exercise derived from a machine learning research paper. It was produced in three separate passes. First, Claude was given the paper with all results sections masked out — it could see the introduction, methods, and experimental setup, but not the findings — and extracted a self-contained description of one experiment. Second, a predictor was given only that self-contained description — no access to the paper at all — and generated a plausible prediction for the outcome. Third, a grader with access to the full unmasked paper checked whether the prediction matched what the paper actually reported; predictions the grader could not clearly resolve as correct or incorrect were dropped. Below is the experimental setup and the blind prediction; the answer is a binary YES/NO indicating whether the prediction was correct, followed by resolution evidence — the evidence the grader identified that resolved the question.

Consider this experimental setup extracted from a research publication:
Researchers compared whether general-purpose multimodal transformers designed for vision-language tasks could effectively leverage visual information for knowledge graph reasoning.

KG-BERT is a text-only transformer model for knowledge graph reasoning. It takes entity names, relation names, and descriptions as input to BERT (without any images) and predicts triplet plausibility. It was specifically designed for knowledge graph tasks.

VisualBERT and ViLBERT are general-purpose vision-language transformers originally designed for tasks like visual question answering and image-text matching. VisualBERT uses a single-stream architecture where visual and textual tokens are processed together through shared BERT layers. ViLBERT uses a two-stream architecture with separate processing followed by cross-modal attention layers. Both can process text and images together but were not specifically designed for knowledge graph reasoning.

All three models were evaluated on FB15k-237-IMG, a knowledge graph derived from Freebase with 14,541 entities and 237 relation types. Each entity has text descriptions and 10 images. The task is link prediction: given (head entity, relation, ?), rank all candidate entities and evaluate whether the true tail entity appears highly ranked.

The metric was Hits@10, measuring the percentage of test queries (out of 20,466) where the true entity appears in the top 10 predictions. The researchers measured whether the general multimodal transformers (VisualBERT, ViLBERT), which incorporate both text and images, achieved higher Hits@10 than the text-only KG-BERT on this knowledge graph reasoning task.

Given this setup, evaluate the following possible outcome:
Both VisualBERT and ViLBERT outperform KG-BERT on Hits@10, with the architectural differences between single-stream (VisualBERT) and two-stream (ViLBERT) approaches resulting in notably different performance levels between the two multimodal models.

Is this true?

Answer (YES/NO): NO